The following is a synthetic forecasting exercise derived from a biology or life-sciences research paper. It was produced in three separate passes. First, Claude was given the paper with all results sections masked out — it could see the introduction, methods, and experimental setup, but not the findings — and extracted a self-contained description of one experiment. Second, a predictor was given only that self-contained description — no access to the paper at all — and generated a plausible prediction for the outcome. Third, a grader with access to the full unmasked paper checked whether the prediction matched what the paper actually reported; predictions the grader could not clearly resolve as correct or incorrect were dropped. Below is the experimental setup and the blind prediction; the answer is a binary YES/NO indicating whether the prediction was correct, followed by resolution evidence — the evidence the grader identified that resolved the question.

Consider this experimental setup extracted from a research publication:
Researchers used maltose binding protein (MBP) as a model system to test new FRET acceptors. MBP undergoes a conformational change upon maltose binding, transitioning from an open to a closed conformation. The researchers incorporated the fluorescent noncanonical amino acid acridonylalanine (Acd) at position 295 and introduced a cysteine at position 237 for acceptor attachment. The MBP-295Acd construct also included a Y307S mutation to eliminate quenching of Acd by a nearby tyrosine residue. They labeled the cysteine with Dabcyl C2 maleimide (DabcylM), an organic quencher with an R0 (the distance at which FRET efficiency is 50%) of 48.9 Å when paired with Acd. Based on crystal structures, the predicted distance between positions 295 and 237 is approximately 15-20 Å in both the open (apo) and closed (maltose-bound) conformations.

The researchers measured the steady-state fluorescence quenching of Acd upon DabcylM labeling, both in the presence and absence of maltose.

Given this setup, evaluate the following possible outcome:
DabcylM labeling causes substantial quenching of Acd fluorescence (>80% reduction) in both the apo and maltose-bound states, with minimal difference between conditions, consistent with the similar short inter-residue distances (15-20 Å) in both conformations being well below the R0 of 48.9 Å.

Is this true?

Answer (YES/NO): YES